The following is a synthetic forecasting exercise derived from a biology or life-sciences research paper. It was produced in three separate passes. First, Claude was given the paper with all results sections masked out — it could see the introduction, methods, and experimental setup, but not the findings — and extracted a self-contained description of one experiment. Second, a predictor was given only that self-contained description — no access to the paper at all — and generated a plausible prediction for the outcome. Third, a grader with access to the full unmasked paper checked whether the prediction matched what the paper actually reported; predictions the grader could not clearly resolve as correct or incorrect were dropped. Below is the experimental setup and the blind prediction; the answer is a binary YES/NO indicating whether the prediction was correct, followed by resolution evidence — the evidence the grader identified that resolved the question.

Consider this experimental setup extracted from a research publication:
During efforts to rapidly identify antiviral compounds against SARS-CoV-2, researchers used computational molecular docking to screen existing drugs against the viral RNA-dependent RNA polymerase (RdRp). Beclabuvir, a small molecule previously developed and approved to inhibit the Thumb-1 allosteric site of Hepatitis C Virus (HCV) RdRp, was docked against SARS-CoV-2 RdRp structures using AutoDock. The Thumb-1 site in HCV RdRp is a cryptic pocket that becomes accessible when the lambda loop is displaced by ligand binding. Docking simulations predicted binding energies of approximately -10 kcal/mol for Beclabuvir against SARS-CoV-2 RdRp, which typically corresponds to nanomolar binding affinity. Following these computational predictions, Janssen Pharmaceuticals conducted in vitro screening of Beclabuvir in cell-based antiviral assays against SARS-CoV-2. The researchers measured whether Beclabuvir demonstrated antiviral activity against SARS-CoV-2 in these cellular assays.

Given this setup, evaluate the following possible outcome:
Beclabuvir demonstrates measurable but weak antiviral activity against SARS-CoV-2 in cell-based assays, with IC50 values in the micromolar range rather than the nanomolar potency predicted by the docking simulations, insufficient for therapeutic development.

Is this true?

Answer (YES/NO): NO